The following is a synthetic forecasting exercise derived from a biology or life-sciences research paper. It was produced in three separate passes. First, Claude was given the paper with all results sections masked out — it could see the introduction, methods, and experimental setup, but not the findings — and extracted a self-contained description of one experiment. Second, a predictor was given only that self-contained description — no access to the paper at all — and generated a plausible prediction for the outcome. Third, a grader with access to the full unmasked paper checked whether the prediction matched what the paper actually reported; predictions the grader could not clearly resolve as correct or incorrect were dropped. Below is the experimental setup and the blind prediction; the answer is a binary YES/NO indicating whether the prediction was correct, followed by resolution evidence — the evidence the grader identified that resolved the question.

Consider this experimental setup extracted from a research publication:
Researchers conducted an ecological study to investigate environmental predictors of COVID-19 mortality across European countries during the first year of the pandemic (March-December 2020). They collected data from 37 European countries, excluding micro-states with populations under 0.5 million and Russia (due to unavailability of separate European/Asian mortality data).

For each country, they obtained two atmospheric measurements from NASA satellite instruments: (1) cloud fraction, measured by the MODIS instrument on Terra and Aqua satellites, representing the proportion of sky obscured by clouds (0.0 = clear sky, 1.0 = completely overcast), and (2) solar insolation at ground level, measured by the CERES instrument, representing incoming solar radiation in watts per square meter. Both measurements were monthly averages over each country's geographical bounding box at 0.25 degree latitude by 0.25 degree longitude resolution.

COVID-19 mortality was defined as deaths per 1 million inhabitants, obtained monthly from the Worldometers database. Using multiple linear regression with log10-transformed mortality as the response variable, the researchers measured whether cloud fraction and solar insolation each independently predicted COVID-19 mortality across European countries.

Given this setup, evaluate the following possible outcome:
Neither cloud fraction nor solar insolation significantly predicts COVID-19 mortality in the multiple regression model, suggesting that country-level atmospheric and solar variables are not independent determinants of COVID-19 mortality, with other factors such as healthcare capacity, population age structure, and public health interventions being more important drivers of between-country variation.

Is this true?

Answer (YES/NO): NO